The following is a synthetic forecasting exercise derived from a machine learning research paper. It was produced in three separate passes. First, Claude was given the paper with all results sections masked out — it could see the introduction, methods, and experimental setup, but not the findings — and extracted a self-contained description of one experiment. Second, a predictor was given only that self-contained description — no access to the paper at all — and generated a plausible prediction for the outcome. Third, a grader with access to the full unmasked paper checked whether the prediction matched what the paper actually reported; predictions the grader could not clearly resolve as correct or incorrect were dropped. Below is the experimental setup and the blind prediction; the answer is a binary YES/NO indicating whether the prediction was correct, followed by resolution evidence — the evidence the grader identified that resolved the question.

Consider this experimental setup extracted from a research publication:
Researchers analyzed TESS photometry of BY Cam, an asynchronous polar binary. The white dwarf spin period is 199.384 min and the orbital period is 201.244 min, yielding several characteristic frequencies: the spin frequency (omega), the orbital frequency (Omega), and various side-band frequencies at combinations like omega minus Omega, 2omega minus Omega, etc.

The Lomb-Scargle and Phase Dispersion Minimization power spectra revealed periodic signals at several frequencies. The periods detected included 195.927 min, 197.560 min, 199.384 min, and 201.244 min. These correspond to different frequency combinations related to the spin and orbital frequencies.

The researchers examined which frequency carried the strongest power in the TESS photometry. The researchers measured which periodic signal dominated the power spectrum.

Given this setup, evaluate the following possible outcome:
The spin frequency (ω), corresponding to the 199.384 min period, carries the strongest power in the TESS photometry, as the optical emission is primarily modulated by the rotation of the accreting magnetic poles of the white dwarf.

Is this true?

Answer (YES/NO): NO